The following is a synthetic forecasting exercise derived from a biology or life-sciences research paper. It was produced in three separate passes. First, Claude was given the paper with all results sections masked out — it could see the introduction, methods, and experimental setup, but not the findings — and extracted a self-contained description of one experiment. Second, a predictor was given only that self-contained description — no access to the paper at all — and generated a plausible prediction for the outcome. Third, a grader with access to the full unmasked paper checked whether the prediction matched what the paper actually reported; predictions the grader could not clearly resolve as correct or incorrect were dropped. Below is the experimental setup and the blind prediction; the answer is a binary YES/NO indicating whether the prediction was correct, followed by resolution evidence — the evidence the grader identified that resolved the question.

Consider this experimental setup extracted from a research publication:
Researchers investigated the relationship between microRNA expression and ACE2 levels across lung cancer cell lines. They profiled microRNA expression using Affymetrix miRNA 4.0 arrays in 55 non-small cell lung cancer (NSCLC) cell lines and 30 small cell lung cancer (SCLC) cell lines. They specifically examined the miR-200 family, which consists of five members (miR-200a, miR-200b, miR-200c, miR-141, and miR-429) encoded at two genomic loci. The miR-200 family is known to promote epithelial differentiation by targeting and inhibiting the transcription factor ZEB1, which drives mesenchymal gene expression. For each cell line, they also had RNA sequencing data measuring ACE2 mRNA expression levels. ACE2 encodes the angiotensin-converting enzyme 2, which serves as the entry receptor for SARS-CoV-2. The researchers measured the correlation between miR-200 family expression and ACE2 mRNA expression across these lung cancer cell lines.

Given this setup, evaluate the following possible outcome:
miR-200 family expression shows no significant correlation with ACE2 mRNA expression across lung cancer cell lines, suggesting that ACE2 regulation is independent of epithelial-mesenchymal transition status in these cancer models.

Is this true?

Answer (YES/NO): NO